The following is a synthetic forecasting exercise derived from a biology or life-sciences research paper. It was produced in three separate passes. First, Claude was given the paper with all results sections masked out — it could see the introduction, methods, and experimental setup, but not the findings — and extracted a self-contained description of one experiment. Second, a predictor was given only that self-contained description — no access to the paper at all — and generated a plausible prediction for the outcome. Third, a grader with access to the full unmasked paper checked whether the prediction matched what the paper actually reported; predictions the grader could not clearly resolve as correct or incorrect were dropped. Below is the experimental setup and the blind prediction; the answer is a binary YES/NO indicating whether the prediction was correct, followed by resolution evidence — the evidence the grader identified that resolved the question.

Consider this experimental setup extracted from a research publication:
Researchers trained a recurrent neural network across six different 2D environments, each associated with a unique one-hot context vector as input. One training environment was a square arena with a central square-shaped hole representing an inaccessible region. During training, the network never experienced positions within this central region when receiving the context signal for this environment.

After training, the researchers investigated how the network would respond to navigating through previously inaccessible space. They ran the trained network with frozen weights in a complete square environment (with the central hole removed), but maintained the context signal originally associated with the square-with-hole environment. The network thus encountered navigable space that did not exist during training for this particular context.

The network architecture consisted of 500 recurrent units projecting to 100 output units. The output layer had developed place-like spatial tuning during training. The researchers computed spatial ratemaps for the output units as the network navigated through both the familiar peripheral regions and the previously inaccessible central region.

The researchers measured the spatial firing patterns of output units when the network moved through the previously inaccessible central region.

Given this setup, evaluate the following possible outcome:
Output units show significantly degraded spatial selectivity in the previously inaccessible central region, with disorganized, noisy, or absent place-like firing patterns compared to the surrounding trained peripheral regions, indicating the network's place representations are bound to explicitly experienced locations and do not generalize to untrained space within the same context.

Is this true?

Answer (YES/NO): NO